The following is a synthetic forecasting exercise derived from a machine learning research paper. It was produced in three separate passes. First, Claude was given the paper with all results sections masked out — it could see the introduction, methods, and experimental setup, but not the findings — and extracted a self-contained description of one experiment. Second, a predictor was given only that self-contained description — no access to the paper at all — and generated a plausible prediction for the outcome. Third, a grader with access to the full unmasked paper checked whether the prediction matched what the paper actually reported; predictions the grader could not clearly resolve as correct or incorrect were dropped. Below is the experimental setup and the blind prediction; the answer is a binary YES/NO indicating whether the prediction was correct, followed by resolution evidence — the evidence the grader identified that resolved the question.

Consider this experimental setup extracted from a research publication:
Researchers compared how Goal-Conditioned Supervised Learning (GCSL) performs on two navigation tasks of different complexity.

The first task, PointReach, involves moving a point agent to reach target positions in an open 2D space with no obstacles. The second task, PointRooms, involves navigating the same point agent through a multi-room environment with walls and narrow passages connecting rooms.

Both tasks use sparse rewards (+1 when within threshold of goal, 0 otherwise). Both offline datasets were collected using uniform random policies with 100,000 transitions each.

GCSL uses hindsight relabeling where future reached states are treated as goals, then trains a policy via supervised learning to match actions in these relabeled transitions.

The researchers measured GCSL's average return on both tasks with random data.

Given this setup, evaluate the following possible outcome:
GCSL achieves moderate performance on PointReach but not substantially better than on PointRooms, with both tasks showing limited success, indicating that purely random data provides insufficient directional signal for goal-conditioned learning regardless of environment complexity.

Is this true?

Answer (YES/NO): NO